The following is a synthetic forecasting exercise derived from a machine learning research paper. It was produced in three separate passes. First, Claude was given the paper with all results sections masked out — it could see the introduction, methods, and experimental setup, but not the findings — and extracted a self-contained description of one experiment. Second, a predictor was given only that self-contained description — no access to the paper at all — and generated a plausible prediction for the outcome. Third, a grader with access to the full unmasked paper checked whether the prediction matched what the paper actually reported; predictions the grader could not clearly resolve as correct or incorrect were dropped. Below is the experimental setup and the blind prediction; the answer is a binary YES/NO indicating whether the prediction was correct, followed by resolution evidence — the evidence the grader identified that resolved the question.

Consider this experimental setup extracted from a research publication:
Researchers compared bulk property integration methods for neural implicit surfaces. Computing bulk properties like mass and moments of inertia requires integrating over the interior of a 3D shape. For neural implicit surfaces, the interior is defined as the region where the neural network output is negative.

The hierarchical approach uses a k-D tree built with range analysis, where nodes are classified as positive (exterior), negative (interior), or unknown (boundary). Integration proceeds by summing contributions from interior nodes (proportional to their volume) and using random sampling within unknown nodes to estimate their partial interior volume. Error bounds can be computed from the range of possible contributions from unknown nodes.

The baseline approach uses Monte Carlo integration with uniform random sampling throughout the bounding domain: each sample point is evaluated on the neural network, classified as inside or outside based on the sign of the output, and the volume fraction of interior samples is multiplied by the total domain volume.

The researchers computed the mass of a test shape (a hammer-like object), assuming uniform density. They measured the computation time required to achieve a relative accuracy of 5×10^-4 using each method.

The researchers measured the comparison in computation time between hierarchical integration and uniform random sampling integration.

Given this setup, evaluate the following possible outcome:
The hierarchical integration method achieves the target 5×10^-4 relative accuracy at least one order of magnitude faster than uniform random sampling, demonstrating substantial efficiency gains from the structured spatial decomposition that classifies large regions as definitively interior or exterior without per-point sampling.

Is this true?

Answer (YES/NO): NO